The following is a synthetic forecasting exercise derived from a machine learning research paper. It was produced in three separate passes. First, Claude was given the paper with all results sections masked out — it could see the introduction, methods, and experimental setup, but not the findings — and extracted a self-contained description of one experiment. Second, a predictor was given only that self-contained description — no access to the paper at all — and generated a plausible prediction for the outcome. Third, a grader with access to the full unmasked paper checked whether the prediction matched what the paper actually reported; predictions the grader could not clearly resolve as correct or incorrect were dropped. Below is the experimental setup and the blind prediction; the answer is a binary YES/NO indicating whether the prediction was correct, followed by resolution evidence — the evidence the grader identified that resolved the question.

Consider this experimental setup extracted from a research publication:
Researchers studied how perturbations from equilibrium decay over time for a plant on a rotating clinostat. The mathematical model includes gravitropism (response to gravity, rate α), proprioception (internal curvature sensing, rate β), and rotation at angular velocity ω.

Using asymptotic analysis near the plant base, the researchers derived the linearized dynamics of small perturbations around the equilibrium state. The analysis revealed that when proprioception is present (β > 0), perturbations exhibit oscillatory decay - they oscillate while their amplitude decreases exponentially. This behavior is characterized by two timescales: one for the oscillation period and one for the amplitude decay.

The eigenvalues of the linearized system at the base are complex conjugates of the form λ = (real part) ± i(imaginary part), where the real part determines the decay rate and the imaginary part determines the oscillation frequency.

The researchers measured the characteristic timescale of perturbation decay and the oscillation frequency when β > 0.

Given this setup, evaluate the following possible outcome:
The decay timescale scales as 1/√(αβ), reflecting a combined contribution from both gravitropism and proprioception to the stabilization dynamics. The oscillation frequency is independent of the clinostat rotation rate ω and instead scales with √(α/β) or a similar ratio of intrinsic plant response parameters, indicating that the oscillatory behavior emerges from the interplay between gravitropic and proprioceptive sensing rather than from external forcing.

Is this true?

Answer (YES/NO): NO